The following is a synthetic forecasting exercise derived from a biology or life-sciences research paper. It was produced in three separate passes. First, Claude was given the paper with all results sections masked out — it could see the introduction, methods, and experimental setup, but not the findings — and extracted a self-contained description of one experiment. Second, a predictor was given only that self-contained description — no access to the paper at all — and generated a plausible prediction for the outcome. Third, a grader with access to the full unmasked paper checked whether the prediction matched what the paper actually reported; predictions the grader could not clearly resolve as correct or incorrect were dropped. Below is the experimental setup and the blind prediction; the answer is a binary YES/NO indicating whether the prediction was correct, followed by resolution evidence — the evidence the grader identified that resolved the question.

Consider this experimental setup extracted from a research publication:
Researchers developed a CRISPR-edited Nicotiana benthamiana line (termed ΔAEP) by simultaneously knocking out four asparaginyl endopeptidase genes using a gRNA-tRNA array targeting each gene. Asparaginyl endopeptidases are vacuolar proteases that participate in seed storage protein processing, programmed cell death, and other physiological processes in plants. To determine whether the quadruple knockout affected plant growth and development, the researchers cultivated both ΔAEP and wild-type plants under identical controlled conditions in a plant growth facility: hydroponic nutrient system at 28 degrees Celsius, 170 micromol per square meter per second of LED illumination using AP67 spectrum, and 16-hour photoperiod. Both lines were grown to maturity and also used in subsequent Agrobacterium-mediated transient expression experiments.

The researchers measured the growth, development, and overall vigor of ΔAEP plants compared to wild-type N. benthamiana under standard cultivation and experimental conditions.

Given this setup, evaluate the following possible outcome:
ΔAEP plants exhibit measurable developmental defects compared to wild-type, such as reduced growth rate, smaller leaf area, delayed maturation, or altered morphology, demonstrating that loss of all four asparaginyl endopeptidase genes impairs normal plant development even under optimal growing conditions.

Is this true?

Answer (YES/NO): NO